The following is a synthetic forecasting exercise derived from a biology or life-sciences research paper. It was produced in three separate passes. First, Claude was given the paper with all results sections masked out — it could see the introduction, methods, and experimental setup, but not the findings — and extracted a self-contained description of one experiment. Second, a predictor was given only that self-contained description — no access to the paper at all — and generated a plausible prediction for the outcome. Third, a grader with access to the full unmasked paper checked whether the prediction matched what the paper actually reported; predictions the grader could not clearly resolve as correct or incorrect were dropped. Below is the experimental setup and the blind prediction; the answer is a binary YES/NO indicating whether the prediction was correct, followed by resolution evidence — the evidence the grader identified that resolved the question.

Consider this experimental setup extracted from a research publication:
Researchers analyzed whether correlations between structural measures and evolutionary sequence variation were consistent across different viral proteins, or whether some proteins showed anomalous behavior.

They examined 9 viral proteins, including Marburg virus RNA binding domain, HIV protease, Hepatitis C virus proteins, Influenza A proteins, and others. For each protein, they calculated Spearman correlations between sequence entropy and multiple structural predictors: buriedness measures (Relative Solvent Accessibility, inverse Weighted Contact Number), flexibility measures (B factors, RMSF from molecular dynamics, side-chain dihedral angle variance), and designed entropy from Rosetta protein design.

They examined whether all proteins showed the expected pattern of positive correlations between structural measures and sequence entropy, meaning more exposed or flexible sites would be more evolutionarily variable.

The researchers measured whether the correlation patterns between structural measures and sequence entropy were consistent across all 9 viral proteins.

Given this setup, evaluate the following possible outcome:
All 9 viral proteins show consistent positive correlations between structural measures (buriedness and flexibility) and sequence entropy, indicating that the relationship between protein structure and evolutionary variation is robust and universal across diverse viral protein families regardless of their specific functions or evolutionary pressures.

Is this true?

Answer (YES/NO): NO